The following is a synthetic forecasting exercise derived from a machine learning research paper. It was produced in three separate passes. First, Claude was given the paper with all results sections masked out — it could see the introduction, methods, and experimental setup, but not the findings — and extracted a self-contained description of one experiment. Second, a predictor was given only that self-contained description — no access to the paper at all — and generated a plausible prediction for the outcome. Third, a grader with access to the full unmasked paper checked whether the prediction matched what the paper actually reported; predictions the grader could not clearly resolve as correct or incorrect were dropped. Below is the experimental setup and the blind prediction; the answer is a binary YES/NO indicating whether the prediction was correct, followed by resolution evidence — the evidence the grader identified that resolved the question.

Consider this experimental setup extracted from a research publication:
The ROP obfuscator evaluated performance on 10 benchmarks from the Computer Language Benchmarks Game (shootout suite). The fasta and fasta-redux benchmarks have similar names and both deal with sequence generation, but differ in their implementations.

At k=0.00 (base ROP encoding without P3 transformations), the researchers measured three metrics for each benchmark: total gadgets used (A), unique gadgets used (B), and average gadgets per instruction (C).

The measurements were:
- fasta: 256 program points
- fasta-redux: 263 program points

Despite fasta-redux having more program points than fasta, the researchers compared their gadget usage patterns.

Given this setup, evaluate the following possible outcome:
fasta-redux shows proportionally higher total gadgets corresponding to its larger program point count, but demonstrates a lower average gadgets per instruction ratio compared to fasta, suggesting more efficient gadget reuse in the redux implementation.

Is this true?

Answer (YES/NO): NO